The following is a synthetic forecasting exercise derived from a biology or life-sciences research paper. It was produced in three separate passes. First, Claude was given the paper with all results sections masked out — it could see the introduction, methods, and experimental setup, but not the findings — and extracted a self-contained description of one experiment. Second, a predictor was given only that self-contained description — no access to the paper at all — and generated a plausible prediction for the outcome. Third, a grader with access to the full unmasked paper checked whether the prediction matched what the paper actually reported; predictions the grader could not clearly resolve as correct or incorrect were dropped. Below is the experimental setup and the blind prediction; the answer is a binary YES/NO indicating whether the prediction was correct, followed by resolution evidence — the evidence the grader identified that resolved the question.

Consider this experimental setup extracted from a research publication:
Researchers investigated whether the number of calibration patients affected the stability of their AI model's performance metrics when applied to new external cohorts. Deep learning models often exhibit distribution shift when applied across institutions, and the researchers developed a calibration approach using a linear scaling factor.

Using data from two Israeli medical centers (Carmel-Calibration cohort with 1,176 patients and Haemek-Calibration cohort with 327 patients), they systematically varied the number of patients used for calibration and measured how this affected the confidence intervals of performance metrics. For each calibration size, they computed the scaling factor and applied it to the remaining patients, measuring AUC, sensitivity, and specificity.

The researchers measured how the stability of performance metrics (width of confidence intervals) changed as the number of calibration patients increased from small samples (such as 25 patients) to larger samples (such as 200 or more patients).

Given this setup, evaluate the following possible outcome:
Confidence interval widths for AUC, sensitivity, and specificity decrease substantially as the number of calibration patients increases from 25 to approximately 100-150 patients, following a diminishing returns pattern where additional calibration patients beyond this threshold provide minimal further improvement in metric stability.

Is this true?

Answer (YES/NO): YES